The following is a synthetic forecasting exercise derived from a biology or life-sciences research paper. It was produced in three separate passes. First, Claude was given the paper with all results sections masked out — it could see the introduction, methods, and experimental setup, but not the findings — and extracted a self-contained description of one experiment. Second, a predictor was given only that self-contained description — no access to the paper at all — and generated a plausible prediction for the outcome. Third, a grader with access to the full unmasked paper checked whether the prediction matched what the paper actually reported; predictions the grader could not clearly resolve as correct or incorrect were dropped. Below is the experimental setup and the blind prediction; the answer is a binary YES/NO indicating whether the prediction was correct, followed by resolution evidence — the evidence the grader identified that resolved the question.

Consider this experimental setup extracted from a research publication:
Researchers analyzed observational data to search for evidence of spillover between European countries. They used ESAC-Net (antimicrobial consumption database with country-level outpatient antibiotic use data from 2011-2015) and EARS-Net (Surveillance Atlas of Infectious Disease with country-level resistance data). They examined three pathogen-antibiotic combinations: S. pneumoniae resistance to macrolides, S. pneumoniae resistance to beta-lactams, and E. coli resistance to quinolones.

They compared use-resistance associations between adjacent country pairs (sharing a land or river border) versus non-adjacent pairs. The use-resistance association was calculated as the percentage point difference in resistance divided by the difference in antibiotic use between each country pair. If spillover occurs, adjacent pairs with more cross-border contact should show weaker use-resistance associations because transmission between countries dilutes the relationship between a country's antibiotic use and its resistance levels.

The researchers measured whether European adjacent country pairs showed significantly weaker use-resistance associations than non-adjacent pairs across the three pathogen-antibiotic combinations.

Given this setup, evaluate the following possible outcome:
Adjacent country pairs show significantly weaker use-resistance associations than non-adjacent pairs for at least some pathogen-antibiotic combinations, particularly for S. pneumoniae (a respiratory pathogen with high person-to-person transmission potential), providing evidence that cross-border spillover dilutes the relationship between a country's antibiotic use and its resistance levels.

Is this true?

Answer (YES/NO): NO